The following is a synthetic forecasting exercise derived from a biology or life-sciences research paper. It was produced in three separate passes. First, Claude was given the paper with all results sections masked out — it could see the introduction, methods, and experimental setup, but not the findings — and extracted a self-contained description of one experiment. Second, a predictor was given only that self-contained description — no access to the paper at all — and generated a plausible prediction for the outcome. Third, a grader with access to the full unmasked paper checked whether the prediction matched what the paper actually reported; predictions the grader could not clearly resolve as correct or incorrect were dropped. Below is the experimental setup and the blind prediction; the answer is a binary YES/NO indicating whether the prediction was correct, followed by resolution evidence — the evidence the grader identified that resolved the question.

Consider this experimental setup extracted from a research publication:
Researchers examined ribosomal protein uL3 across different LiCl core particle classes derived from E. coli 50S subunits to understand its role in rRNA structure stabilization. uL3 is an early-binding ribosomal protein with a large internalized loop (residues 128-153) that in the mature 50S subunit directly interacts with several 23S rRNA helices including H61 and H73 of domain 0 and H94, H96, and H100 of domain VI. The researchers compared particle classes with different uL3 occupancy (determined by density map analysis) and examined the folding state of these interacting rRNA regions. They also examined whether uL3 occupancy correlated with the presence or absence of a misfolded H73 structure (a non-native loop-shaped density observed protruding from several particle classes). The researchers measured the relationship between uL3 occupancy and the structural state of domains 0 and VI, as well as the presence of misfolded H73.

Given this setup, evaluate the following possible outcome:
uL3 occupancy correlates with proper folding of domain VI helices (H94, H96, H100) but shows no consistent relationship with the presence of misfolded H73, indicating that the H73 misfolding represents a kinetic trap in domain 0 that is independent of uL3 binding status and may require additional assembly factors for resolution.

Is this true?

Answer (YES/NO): NO